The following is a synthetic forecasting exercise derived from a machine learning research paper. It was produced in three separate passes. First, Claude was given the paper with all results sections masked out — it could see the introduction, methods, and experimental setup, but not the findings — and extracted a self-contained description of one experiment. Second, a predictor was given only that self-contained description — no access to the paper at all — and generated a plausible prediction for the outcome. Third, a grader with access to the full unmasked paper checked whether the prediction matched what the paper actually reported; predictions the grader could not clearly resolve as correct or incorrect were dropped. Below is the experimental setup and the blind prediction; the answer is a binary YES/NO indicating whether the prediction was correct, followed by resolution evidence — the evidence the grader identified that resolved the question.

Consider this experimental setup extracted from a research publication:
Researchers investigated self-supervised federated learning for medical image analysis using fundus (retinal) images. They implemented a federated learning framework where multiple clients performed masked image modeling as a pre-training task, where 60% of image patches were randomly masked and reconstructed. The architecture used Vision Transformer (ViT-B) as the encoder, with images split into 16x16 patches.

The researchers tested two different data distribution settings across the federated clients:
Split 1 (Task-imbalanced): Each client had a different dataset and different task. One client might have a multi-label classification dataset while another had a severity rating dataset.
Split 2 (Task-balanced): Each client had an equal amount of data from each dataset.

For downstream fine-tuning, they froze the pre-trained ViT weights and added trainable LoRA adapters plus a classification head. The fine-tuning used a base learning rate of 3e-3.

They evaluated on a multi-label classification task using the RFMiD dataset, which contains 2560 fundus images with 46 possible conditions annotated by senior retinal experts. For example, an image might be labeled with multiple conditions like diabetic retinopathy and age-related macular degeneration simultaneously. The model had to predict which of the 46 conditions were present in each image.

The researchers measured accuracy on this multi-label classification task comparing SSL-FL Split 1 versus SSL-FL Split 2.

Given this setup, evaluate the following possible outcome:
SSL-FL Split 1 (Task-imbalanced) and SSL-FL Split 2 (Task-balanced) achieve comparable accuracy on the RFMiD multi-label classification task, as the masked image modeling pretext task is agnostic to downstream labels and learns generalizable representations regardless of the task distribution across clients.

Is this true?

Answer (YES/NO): NO